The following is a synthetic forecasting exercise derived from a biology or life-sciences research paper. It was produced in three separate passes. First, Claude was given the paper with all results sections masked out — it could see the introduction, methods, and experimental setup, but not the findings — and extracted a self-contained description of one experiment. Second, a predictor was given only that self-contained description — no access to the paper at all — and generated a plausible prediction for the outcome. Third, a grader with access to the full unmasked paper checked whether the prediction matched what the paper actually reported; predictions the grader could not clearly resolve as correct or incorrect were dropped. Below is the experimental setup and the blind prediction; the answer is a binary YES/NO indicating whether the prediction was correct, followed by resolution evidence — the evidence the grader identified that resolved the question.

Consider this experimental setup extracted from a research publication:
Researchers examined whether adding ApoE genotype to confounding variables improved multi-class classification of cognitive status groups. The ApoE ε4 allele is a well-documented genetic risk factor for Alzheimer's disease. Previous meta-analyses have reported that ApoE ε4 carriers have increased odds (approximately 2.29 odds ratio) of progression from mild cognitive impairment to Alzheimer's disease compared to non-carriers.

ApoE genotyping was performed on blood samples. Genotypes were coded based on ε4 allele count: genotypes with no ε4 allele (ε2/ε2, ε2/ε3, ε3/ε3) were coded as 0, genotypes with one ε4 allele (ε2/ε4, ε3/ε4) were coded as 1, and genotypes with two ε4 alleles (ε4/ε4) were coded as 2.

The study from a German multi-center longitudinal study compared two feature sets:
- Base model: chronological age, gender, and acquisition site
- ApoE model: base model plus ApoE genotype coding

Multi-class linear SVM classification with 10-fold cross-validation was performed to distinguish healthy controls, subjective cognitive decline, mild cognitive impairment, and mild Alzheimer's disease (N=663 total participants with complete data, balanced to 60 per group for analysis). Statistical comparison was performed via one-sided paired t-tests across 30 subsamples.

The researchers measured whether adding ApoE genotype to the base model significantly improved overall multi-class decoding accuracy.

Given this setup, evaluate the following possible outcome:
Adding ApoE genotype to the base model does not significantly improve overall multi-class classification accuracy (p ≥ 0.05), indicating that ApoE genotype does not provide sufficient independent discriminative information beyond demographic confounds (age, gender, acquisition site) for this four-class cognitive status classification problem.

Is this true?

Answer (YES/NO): NO